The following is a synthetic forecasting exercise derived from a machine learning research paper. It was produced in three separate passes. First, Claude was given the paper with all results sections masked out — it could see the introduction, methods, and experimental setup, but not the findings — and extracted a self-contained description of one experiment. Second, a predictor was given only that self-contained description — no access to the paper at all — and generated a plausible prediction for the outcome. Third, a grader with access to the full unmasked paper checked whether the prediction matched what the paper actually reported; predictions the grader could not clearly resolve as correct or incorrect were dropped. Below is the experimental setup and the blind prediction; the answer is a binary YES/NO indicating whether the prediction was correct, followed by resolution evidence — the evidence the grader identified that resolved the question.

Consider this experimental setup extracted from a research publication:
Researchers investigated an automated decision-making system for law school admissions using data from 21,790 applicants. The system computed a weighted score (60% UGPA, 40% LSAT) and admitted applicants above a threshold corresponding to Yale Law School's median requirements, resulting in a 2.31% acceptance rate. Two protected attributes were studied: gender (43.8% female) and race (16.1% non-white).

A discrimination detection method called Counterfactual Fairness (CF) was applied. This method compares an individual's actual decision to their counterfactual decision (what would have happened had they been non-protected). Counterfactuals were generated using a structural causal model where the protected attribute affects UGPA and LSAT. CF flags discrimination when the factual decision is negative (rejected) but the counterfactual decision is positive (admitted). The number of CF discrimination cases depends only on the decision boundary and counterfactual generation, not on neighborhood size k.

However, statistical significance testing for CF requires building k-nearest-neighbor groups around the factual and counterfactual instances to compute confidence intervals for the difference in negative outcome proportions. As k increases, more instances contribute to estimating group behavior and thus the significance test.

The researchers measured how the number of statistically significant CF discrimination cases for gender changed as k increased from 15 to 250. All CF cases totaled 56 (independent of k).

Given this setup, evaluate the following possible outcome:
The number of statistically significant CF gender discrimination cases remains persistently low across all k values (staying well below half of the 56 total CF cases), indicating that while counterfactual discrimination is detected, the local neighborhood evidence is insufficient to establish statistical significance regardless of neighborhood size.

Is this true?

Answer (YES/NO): NO